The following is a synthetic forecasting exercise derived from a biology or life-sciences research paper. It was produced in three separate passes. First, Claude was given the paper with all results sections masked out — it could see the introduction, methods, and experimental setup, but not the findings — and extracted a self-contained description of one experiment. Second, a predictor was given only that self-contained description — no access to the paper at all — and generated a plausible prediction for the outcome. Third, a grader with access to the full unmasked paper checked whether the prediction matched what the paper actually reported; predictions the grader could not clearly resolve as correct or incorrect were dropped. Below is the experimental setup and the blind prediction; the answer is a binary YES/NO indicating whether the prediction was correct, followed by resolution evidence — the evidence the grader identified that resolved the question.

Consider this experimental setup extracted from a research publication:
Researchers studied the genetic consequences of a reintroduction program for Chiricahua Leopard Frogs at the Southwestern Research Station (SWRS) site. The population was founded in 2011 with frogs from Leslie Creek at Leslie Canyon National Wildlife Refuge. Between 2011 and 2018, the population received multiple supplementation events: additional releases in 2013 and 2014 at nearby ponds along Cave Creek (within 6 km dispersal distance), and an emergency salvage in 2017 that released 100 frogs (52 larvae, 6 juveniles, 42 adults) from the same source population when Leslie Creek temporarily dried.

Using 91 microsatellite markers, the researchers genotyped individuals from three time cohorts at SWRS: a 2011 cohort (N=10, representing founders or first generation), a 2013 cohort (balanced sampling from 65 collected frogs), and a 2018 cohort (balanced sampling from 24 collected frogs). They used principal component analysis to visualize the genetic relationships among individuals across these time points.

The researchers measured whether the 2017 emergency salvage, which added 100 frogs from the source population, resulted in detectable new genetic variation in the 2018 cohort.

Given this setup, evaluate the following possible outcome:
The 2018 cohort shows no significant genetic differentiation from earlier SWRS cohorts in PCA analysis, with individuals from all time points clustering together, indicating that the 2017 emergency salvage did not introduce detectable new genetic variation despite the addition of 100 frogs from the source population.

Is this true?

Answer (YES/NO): NO